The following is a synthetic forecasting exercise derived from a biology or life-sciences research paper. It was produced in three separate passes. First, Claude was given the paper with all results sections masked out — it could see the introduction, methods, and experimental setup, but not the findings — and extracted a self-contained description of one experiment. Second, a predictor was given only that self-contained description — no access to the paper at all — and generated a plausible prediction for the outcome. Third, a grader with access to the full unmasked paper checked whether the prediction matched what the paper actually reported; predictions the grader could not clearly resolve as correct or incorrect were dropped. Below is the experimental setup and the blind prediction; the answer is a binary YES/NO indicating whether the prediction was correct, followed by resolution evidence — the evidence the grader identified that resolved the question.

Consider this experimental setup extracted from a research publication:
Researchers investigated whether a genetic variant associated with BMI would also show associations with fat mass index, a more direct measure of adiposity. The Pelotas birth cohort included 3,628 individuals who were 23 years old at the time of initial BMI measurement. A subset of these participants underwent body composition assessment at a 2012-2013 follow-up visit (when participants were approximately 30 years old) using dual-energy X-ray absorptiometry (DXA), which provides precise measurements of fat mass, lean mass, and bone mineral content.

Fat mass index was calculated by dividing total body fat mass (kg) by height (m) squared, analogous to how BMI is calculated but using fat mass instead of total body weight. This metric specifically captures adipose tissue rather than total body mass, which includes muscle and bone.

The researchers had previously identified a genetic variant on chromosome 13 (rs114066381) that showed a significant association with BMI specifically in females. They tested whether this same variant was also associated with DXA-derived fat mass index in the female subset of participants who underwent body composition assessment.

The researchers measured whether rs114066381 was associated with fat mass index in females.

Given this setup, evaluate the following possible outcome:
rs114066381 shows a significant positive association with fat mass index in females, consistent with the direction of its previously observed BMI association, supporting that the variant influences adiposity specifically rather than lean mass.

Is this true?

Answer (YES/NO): YES